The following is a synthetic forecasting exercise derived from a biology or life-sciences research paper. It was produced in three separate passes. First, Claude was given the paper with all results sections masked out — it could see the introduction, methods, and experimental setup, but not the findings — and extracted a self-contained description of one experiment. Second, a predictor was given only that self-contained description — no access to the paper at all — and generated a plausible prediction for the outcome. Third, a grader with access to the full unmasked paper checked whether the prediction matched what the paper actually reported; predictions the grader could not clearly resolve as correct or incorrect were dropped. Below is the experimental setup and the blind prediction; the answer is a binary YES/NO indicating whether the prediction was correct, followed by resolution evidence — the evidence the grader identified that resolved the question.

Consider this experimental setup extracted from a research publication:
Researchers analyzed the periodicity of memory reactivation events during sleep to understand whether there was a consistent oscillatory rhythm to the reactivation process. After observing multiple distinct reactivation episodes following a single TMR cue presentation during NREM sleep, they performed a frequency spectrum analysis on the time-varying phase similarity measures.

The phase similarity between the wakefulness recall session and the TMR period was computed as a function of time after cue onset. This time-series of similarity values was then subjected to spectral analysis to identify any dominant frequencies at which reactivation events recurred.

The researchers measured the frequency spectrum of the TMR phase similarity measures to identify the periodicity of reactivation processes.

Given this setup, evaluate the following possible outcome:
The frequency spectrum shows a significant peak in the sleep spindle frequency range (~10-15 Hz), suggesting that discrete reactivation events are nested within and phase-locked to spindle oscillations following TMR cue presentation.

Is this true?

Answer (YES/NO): NO